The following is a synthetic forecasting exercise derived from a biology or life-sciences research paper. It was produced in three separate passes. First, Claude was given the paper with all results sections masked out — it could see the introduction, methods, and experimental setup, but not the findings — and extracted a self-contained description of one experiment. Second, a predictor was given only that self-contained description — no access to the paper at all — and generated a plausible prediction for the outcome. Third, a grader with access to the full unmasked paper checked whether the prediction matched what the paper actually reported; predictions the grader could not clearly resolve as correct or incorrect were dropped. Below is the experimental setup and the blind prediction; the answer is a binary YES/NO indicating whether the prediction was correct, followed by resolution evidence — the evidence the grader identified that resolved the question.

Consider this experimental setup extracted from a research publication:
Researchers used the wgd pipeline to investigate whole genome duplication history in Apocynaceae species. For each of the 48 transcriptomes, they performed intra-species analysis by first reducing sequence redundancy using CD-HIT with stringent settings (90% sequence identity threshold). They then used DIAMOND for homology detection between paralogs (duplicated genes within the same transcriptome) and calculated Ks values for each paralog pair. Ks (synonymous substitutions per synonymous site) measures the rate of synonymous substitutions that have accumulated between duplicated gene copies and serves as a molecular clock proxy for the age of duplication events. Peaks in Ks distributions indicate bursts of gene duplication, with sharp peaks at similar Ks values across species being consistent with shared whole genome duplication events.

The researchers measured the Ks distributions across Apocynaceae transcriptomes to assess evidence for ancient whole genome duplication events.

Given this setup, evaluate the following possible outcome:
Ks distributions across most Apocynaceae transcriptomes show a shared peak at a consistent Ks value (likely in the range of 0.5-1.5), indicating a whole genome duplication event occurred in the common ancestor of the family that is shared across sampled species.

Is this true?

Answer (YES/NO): NO